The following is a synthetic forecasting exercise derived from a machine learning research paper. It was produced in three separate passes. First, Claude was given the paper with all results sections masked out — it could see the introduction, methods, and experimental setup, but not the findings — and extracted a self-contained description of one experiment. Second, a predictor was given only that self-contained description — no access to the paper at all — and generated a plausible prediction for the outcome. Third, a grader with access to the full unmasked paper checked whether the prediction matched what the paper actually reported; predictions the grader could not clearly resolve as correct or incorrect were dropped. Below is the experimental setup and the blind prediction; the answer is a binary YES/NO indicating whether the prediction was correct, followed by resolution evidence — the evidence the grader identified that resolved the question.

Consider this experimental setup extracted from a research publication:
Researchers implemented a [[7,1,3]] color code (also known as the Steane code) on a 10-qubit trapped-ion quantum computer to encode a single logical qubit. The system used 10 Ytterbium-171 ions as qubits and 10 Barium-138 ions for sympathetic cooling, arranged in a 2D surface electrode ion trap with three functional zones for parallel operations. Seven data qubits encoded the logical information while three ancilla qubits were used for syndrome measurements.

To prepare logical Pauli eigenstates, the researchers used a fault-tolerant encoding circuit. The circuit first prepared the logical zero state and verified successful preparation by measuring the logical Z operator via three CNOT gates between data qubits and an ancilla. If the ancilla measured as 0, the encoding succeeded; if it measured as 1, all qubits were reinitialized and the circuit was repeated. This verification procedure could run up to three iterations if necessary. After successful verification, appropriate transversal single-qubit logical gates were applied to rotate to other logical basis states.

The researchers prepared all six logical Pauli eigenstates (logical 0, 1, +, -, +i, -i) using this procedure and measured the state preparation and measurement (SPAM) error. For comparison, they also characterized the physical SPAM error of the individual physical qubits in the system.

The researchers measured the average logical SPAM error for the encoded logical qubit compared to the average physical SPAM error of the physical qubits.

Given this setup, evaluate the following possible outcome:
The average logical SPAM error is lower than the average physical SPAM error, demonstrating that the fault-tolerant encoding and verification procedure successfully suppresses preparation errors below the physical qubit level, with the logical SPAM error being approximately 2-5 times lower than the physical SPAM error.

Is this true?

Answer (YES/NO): NO